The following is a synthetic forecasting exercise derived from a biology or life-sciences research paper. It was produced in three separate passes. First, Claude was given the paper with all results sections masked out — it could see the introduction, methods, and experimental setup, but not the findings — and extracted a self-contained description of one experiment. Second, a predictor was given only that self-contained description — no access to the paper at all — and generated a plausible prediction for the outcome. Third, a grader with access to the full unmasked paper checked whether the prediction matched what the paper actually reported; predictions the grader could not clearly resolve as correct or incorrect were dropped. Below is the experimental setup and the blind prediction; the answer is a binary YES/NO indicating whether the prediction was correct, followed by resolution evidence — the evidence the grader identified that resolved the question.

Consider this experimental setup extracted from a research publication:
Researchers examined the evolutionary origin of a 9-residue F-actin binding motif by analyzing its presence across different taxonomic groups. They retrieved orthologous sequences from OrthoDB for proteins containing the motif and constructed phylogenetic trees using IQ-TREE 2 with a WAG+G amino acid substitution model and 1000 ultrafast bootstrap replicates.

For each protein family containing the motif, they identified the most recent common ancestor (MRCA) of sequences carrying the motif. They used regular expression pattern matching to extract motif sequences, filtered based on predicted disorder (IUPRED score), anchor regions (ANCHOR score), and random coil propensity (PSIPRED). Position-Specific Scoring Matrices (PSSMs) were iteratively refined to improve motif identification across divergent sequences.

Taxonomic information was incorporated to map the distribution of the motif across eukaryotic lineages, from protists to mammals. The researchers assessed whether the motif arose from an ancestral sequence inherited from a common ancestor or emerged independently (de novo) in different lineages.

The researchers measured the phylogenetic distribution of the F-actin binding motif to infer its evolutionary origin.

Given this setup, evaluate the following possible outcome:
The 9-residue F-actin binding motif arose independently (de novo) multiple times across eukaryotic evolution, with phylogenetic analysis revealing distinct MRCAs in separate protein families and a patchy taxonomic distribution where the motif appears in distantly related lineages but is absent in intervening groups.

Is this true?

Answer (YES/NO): YES